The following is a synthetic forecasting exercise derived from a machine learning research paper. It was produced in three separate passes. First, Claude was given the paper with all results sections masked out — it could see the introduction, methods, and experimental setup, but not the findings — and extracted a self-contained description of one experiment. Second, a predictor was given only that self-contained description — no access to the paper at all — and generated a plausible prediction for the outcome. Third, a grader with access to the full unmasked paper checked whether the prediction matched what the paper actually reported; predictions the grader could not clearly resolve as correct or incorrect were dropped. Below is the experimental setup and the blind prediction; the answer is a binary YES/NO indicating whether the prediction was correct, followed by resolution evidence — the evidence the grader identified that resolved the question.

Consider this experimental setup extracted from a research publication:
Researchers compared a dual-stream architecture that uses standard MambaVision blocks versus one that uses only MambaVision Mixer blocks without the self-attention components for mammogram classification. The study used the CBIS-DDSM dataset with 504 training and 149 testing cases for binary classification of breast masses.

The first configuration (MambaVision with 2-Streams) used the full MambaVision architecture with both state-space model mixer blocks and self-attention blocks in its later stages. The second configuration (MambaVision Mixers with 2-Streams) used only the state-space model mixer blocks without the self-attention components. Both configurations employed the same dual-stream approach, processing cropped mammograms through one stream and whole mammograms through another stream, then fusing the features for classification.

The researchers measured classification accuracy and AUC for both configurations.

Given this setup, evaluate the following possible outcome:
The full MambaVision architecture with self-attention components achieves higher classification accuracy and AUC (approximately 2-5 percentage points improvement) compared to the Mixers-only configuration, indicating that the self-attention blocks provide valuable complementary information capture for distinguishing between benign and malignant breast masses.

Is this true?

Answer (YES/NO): NO